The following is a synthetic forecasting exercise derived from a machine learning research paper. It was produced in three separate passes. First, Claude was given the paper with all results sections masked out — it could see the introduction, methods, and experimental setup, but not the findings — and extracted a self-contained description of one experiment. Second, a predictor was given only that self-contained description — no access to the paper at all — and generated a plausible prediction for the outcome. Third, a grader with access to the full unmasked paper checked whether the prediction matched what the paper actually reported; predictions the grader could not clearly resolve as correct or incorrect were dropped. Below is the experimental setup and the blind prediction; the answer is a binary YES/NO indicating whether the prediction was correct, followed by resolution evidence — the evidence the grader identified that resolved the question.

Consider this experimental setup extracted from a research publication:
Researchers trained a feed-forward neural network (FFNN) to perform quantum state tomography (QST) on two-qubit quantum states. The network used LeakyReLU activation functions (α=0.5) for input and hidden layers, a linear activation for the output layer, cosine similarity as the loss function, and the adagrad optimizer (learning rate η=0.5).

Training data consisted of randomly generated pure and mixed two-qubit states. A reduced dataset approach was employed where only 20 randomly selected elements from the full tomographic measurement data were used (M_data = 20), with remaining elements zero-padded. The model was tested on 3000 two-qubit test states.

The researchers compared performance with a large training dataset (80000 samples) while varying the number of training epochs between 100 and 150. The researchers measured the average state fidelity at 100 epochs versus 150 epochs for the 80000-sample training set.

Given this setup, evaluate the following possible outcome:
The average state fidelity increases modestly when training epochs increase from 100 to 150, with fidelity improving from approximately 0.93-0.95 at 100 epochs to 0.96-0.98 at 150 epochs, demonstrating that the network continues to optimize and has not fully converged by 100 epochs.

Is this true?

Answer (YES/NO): NO